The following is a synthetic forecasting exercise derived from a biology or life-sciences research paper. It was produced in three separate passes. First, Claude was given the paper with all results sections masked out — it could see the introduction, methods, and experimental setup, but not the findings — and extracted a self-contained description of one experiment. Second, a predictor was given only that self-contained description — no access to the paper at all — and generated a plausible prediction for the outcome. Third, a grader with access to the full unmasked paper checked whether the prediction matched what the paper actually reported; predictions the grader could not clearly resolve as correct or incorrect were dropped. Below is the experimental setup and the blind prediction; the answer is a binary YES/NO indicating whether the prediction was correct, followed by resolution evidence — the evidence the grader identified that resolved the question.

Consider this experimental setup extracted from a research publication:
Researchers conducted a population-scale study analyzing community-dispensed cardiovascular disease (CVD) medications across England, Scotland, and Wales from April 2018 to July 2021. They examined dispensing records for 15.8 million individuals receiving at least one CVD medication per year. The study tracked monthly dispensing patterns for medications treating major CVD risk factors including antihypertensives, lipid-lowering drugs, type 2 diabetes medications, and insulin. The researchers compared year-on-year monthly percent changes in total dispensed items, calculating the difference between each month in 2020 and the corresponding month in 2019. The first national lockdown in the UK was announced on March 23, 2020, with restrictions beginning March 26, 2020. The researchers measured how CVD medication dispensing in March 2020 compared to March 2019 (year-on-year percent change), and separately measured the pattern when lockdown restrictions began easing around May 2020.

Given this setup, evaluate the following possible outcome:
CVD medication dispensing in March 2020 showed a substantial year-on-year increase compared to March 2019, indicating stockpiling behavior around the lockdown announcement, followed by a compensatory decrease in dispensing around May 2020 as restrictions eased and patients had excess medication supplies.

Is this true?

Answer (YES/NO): YES